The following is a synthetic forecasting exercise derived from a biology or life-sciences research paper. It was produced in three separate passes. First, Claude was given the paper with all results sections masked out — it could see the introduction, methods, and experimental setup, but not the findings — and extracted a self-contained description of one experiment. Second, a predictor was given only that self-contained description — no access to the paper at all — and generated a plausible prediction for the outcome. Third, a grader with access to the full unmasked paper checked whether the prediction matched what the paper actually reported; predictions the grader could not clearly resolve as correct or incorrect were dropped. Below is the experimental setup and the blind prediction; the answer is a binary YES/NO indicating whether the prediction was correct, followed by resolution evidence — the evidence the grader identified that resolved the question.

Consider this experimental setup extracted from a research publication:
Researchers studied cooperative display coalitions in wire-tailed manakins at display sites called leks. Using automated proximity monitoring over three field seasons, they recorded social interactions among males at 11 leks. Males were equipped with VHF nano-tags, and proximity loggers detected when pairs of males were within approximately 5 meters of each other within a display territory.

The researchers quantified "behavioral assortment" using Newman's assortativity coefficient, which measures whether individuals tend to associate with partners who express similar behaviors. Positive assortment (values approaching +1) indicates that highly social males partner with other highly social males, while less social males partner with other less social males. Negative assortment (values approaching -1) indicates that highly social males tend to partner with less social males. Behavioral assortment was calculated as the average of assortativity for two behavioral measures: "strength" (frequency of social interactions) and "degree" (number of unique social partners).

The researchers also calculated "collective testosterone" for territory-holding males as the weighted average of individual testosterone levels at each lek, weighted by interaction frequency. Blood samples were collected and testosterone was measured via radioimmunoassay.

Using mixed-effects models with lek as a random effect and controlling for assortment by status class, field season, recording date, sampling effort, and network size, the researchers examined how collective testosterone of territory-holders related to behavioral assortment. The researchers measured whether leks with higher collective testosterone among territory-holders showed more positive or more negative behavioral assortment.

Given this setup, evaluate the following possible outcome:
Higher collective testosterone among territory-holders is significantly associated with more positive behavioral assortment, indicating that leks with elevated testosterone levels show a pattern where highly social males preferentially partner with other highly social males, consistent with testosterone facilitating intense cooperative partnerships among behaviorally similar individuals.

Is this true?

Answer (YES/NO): NO